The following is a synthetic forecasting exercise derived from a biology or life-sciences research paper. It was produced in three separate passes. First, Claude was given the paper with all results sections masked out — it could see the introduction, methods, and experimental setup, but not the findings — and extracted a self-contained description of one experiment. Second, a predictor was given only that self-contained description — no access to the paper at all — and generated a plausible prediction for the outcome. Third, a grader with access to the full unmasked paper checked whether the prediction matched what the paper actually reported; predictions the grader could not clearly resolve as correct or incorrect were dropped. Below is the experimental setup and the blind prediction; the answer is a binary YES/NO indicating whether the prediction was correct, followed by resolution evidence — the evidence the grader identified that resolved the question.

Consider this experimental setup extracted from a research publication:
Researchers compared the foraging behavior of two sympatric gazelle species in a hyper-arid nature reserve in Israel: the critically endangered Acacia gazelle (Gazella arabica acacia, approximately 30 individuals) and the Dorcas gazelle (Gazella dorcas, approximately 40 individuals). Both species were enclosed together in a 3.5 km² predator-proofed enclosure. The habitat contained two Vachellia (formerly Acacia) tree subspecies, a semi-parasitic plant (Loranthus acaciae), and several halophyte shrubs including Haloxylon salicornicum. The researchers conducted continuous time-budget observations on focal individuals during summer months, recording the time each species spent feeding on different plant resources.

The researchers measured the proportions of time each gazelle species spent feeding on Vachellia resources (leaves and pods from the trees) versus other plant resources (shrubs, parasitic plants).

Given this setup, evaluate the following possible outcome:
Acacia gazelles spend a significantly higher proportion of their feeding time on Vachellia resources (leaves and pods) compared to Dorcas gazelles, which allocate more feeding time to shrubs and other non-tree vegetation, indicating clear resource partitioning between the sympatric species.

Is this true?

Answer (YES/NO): YES